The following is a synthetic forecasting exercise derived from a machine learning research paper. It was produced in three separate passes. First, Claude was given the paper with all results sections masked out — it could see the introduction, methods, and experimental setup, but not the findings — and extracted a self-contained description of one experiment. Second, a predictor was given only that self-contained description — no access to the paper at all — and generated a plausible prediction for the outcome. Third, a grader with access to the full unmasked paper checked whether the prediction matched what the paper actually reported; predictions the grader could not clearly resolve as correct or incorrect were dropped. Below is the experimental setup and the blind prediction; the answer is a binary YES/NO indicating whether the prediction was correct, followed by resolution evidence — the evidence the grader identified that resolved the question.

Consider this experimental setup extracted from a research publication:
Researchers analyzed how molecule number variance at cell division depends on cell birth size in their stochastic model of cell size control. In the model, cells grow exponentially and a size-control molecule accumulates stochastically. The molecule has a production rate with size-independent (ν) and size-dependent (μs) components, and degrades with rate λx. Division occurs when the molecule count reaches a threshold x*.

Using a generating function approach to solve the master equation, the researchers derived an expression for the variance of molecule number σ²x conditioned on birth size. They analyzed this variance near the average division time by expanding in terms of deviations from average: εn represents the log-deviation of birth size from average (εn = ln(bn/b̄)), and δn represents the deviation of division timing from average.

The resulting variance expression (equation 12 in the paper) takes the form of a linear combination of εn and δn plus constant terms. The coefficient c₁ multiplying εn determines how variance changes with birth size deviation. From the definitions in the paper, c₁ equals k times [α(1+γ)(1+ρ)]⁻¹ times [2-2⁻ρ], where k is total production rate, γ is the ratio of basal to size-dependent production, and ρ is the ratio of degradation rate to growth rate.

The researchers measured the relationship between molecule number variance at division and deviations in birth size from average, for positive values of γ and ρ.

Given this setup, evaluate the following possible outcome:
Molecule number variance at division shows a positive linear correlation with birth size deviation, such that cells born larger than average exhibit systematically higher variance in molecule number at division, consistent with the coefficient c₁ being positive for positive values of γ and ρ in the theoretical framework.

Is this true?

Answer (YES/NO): YES